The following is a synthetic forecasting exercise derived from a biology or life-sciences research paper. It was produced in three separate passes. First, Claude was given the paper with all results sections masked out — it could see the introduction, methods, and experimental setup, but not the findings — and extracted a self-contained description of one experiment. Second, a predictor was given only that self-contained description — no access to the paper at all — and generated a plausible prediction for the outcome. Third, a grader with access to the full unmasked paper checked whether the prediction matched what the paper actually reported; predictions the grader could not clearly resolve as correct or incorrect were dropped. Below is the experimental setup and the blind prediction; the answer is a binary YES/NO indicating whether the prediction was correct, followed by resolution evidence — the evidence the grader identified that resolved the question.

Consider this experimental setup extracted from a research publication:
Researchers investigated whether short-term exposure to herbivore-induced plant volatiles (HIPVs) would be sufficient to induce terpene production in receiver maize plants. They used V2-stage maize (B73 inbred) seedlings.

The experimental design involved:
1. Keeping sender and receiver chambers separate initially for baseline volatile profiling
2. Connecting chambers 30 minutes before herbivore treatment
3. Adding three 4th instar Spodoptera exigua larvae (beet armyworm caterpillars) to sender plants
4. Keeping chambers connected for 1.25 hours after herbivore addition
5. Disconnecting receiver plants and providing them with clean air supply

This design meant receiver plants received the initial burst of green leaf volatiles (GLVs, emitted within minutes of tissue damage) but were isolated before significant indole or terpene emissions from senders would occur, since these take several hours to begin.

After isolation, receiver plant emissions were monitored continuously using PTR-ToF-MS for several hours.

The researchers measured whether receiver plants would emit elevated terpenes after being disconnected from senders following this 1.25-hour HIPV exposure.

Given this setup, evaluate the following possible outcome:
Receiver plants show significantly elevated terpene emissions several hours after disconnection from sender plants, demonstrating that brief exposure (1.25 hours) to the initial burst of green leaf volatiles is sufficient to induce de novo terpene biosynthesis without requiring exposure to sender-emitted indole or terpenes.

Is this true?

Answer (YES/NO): NO